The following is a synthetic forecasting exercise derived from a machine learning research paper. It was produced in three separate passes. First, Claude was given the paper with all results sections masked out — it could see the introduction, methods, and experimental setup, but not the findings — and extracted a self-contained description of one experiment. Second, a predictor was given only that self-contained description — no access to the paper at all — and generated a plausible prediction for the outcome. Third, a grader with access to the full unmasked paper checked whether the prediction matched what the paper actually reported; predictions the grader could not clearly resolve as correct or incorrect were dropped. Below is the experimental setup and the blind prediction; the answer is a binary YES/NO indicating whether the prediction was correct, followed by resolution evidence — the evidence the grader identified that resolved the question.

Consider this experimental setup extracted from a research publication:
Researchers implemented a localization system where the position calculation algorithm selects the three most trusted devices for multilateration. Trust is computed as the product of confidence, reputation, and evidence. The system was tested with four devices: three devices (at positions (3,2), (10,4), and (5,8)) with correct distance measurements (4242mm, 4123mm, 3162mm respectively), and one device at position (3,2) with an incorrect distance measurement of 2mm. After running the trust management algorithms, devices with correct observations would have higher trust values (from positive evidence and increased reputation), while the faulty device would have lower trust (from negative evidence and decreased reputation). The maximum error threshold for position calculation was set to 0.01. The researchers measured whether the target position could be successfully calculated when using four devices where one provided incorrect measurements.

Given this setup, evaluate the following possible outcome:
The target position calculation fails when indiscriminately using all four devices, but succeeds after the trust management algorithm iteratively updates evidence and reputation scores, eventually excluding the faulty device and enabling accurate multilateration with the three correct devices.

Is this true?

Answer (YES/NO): NO